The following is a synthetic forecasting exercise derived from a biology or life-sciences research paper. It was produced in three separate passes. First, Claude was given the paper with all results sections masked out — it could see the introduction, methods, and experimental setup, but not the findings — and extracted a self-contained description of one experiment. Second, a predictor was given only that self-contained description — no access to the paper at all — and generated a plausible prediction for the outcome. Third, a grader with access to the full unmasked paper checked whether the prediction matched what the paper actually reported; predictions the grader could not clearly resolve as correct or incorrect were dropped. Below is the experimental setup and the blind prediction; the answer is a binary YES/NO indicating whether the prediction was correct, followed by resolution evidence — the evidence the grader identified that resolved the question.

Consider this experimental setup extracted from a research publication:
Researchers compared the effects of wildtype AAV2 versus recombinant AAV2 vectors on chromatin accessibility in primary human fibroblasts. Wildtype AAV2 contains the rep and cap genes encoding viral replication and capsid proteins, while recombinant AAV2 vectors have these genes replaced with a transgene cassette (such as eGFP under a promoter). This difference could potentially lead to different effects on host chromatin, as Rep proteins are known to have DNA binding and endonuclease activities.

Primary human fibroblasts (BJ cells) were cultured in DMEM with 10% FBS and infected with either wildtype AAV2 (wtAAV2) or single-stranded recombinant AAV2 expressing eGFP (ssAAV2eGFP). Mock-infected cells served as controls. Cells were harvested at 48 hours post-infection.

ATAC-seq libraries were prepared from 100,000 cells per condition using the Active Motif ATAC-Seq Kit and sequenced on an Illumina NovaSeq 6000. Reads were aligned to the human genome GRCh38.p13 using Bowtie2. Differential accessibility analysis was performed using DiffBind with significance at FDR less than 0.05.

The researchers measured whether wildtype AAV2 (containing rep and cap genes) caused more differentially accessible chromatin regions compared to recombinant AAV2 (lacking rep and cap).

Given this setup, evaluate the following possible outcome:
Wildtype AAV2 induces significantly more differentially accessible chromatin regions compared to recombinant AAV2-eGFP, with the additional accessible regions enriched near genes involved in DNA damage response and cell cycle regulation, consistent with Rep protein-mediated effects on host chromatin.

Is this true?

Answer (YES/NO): NO